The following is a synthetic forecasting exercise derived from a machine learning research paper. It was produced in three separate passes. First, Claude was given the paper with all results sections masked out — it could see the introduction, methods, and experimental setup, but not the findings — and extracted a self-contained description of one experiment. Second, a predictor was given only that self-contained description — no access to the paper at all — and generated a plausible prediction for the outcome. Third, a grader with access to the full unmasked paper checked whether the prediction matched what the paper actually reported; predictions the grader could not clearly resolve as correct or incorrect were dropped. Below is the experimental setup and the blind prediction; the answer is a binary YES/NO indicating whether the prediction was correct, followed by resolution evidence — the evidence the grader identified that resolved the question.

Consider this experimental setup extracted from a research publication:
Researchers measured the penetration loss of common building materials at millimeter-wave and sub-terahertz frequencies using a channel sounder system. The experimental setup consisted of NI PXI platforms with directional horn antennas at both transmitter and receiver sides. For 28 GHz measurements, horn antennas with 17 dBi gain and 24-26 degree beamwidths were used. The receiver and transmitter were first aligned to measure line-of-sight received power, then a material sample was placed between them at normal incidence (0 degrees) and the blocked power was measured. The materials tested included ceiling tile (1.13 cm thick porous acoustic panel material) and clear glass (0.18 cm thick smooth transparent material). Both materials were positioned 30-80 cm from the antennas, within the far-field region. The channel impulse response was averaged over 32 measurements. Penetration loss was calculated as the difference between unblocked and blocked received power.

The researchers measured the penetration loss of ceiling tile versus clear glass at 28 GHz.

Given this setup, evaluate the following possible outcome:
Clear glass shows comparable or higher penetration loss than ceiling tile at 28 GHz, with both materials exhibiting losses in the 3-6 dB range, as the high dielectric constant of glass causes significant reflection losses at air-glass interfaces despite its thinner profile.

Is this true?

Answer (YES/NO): NO